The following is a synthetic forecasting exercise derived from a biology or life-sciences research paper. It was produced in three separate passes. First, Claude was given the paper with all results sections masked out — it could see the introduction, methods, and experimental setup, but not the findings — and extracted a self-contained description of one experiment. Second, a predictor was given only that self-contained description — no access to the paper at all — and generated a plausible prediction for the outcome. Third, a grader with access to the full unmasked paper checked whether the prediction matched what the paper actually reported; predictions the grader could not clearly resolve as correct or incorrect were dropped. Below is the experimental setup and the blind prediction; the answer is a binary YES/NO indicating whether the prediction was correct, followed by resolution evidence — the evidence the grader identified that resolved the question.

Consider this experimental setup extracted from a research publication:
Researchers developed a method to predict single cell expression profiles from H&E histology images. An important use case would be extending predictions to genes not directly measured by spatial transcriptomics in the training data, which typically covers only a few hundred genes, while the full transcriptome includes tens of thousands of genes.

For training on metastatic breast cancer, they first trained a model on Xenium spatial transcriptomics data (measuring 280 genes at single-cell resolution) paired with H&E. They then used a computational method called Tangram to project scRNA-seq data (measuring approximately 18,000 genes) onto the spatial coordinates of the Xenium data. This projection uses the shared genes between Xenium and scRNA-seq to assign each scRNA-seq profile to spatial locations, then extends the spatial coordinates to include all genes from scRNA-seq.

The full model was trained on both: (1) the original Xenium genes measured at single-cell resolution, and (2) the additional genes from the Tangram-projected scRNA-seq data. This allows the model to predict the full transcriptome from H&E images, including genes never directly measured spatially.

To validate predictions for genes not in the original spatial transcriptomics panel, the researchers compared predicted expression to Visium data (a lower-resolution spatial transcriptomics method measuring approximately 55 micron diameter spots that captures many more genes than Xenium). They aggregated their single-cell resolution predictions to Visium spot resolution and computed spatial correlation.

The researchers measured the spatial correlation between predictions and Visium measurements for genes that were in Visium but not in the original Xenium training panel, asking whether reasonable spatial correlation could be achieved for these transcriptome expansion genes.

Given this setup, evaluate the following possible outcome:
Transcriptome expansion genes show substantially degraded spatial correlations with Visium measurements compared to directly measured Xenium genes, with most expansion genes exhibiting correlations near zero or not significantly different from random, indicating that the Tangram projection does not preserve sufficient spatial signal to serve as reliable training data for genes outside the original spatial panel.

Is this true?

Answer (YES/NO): NO